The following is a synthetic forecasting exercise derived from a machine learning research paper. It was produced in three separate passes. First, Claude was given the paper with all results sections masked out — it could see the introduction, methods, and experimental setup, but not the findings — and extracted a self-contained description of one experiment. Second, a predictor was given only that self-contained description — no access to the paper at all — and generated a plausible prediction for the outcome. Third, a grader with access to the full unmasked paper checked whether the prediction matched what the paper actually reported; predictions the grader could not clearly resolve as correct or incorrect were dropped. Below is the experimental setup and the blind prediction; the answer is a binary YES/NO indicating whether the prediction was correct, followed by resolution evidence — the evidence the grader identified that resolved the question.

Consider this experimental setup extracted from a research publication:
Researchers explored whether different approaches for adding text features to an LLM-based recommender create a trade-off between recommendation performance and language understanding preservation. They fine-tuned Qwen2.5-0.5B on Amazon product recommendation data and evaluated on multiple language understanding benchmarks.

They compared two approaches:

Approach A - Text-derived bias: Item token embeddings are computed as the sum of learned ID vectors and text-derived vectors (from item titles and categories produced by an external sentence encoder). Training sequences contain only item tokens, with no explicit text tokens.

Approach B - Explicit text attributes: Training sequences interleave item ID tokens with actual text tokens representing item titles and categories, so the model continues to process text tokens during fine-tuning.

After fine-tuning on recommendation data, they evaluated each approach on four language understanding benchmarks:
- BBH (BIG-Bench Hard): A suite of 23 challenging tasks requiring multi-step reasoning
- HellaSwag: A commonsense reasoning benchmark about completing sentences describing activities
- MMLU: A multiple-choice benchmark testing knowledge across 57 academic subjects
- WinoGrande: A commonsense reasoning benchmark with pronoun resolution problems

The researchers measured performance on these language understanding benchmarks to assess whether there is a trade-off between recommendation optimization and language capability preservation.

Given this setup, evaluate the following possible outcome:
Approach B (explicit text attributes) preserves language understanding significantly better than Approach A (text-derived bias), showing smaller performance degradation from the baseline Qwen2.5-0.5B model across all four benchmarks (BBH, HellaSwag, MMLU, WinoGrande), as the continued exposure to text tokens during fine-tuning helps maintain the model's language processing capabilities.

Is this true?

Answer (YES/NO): YES